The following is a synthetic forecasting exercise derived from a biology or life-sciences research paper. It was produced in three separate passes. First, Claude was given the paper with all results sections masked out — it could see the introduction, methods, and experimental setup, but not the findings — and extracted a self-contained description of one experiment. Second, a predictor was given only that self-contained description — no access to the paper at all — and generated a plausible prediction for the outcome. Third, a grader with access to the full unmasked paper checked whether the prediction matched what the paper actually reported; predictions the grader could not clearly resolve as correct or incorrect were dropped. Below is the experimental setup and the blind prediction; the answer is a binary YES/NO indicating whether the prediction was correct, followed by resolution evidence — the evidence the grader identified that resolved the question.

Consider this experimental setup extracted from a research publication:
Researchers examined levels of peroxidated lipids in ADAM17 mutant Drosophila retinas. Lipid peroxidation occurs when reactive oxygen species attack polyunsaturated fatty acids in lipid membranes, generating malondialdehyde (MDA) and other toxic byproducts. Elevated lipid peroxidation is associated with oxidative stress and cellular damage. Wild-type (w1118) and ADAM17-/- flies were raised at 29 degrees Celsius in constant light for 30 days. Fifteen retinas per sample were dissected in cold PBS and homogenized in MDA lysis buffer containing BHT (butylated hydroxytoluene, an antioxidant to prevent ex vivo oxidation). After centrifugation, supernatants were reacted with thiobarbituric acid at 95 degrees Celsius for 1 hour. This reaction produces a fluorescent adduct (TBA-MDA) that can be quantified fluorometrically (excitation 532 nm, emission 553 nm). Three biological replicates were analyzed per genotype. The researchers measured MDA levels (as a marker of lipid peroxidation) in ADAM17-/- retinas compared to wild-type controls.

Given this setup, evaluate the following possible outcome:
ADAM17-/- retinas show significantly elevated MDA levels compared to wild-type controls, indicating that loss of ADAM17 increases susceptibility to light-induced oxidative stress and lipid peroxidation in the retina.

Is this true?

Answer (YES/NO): YES